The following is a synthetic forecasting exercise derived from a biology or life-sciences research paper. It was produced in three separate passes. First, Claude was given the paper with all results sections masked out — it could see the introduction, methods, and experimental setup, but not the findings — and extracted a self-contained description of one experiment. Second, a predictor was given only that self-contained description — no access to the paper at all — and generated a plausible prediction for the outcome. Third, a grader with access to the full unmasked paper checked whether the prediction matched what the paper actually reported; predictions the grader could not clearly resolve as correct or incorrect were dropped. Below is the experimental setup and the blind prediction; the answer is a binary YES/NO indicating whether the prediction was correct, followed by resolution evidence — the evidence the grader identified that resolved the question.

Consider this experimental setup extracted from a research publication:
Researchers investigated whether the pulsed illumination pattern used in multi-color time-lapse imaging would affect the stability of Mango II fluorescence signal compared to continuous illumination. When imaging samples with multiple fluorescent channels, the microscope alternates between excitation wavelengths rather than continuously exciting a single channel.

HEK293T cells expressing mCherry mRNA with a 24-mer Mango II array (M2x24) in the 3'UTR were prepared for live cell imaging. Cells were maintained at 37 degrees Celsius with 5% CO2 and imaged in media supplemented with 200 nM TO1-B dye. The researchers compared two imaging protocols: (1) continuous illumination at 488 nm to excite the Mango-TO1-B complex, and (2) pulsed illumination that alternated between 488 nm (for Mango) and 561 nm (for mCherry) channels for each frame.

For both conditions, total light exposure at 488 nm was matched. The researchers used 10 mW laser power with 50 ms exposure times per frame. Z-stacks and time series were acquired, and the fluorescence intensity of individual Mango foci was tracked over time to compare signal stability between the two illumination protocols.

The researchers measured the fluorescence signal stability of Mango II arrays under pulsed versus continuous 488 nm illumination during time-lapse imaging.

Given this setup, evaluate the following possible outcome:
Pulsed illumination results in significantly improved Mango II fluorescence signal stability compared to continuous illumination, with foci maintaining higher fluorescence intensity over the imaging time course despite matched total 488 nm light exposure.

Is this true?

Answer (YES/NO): YES